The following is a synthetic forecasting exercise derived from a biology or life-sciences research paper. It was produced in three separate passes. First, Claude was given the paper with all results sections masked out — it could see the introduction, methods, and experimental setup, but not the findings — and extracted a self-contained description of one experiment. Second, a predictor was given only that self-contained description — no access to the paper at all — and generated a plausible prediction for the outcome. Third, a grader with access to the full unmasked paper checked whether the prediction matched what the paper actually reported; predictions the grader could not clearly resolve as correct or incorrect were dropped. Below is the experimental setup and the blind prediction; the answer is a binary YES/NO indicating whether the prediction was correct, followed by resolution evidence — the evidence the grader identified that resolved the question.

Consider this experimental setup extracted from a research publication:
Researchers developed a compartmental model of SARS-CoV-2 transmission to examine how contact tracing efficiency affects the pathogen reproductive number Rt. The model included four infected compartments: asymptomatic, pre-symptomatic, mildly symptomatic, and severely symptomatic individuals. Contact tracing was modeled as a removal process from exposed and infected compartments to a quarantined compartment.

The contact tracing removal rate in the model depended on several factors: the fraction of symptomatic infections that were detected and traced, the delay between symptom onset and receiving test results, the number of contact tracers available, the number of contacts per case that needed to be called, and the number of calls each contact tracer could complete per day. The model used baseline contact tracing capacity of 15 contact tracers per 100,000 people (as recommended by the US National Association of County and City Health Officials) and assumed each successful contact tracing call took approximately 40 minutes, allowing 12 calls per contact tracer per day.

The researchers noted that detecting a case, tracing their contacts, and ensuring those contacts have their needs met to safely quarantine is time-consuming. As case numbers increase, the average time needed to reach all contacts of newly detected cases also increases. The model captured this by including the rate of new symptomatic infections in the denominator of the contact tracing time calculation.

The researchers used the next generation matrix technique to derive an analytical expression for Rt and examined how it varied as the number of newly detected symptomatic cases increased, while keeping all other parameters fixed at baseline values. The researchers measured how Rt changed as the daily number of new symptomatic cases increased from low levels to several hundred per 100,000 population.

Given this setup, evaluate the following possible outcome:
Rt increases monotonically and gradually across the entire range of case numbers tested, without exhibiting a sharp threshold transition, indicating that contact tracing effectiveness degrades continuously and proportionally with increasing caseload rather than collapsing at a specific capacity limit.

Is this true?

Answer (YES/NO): NO